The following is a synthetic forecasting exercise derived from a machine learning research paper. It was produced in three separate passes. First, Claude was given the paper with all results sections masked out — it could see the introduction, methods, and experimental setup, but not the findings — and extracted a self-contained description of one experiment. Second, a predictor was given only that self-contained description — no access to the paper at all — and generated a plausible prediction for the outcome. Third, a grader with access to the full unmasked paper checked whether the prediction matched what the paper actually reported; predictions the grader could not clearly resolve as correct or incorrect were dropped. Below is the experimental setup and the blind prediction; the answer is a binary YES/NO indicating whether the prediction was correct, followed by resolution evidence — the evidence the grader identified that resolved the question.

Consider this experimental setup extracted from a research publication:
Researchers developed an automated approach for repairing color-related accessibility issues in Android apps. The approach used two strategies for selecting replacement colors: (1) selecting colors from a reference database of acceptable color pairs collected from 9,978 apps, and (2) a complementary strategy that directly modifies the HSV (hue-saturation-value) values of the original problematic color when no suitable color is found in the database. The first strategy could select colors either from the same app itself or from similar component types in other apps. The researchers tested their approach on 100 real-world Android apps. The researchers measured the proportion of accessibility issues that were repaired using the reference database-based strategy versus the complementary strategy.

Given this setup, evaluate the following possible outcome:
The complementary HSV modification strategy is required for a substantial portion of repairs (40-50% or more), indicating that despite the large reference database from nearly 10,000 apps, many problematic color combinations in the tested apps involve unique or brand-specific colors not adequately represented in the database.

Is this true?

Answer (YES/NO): NO